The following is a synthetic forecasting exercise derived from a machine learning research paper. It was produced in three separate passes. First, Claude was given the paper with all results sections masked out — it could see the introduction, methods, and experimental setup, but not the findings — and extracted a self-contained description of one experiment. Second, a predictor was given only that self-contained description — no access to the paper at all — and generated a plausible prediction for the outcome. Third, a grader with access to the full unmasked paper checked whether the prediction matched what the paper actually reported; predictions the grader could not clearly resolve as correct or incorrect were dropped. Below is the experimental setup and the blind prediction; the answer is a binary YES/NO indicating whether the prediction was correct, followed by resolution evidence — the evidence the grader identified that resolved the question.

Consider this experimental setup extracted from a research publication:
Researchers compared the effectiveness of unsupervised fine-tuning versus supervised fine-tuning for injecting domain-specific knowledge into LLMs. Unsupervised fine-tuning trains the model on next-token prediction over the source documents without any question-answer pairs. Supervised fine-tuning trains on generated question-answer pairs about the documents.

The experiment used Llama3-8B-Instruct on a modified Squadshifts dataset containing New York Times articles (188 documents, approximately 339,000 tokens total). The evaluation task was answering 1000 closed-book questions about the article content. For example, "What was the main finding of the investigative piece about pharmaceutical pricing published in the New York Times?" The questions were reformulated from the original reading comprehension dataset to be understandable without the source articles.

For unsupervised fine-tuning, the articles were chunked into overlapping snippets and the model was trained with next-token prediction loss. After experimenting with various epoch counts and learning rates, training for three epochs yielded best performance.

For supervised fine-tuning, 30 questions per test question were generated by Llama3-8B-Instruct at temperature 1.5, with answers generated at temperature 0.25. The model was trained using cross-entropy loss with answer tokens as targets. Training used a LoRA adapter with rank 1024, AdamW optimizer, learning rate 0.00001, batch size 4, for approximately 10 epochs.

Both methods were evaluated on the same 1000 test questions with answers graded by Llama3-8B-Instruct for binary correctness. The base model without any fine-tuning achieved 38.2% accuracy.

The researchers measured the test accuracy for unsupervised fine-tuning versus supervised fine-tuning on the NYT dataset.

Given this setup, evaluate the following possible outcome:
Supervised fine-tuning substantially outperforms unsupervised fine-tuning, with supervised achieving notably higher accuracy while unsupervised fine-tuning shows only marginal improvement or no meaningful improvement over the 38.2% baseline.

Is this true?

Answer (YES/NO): NO